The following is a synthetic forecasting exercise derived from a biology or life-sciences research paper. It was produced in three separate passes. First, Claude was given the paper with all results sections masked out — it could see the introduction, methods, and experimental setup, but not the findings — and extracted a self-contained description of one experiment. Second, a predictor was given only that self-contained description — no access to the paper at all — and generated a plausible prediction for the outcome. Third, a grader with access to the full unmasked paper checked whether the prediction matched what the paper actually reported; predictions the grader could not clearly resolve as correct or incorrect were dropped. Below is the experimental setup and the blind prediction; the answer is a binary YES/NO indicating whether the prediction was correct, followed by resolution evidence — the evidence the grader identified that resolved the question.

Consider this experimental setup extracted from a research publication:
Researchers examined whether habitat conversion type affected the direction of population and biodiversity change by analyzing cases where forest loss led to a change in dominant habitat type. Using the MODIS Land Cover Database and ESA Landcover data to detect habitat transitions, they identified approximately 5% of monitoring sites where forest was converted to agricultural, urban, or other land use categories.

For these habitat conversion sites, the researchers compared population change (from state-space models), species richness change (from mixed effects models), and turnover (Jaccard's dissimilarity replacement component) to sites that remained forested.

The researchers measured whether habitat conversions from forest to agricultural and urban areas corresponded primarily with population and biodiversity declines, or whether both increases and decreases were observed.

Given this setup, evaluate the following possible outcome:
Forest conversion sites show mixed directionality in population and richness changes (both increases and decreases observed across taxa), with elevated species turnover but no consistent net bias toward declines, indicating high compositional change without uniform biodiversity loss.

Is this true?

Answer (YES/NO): YES